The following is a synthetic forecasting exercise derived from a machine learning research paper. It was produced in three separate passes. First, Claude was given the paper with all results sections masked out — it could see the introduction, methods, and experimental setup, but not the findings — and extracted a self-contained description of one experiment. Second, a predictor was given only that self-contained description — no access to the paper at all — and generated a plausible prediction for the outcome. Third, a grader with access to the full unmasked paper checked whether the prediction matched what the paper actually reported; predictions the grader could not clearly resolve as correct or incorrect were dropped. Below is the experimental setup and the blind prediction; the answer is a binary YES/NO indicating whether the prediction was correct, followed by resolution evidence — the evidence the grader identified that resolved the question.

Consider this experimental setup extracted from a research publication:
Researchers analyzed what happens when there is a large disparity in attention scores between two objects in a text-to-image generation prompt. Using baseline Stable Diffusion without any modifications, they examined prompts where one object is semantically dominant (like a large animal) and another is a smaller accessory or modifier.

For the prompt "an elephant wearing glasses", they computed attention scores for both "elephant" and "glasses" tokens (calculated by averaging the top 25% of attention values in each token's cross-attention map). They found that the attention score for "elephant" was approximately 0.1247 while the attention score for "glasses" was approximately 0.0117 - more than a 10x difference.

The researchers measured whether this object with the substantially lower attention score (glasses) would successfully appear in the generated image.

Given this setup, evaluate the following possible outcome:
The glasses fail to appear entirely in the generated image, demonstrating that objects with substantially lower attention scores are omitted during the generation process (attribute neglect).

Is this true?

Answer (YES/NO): YES